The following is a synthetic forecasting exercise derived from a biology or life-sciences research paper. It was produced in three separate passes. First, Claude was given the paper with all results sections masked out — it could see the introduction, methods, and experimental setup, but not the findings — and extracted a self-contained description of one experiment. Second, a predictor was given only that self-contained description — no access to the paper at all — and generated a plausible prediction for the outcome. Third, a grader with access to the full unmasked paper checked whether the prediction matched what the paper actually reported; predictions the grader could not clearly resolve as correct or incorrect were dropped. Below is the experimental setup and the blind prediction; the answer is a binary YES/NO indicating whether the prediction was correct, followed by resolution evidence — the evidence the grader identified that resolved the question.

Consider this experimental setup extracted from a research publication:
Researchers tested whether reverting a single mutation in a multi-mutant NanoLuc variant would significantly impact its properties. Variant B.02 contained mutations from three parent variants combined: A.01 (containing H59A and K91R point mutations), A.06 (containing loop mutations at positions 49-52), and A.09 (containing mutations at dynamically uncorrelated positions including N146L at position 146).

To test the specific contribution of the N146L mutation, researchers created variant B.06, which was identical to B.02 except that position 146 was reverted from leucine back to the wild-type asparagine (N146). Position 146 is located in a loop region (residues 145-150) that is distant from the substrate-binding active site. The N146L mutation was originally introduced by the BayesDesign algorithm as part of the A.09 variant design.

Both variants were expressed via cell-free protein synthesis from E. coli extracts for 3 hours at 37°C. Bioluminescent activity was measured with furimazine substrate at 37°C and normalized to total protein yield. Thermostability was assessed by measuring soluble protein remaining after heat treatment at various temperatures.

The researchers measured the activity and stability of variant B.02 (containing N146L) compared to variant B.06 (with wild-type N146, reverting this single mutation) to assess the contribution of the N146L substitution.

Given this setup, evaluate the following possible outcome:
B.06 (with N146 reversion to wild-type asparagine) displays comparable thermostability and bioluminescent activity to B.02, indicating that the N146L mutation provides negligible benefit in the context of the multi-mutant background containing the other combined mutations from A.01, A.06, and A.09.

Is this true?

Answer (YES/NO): NO